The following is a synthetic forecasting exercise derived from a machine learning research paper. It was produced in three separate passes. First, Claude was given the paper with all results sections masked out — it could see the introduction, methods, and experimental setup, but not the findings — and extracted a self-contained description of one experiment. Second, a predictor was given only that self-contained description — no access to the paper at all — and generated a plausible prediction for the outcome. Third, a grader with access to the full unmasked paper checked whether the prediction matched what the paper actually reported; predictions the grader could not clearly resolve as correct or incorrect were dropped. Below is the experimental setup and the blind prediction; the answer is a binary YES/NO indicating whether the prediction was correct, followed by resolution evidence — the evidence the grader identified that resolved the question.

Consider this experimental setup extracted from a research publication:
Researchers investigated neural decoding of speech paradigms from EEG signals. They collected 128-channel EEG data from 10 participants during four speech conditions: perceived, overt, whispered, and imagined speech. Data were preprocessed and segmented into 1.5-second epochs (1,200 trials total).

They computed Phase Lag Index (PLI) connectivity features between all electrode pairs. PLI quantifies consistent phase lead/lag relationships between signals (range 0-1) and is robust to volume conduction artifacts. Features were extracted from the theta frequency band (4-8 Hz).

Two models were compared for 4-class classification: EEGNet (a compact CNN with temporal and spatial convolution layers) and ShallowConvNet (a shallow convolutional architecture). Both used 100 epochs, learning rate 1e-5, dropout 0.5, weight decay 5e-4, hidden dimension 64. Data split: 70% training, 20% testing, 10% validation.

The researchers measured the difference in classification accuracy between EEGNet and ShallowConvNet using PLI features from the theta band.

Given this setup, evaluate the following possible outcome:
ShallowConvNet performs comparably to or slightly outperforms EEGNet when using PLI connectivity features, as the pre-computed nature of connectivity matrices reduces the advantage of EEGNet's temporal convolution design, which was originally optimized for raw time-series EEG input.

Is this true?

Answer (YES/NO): NO